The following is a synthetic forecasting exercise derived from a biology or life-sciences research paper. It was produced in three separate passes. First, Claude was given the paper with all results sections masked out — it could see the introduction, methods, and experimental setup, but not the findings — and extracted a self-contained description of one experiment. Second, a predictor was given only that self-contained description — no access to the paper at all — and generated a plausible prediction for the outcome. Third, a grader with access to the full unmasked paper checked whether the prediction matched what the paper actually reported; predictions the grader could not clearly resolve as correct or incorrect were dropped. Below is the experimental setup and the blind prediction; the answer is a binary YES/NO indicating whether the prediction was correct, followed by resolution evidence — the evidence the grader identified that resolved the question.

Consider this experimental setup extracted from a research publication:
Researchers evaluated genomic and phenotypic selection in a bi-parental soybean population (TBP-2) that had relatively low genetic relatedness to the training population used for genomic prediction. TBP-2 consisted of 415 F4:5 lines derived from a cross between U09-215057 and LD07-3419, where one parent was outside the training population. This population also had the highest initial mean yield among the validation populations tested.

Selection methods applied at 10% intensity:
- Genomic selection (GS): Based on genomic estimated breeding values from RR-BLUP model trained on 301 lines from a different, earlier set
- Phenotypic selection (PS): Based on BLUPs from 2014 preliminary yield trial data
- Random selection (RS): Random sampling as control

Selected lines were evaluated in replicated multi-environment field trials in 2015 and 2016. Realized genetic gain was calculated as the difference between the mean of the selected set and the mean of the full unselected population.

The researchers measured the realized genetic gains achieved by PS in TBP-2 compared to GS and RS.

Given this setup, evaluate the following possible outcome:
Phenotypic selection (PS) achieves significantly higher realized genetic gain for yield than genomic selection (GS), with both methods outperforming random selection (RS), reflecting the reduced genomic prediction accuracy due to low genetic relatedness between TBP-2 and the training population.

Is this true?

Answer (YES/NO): NO